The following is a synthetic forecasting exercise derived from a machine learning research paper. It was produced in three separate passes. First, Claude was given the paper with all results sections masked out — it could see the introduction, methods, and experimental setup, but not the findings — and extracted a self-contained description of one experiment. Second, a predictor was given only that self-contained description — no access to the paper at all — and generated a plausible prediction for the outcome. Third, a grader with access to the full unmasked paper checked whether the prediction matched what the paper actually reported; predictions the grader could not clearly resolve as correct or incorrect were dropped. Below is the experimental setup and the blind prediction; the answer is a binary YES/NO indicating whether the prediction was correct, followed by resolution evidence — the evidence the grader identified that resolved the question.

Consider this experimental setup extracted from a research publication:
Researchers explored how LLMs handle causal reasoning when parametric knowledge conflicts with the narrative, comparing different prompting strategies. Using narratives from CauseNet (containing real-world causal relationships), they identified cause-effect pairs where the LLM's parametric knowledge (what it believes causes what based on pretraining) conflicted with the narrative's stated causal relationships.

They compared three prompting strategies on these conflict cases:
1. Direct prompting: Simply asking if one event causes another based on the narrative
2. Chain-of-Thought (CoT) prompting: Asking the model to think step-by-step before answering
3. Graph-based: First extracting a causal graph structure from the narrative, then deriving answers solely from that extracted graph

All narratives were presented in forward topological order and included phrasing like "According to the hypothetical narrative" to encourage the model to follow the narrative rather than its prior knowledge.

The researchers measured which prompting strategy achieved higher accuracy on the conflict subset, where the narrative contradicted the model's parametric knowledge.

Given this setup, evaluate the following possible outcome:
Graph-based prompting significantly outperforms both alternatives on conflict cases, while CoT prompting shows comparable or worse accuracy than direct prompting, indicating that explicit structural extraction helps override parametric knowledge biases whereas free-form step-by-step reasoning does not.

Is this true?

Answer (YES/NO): NO